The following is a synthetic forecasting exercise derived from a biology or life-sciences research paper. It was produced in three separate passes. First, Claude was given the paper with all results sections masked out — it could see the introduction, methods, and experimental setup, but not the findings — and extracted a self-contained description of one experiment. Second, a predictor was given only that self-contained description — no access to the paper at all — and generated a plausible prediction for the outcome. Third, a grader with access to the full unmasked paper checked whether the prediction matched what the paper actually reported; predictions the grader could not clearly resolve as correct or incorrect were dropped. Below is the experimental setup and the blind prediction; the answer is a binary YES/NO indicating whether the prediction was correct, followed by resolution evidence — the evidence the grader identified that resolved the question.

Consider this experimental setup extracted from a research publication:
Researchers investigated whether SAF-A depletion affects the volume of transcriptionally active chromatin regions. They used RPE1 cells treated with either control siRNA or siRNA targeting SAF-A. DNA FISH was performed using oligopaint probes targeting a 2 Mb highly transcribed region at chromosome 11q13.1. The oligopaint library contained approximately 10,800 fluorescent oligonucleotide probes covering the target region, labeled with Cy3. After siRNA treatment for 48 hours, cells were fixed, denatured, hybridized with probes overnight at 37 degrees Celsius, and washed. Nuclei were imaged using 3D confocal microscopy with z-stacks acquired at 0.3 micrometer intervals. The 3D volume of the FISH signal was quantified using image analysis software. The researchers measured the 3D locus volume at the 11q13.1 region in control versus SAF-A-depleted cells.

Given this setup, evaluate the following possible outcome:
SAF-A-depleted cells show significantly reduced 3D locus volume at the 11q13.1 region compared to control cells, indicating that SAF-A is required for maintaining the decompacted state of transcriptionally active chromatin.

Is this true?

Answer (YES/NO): YES